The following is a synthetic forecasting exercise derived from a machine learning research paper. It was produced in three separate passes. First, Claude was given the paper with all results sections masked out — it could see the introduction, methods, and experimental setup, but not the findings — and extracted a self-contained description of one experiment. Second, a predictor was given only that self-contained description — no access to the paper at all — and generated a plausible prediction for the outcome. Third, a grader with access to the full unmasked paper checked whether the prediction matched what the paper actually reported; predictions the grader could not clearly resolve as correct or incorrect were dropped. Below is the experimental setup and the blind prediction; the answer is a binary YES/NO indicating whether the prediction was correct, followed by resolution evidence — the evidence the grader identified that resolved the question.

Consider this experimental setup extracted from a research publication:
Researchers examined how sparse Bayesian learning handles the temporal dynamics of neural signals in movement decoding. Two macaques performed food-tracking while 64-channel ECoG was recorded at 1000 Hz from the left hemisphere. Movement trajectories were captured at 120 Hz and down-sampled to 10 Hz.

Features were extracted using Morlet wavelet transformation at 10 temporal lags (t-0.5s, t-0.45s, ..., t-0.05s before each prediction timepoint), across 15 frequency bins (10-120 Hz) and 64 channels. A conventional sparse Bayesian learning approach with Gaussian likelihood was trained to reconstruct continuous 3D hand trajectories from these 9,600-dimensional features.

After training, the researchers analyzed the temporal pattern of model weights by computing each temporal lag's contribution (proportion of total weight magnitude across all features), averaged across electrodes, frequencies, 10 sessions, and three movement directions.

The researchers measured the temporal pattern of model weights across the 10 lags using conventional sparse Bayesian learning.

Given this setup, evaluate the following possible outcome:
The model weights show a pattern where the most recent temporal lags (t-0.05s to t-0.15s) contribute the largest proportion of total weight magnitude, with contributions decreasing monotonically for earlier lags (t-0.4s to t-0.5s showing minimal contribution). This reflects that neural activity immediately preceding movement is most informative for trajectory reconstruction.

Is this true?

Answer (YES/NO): NO